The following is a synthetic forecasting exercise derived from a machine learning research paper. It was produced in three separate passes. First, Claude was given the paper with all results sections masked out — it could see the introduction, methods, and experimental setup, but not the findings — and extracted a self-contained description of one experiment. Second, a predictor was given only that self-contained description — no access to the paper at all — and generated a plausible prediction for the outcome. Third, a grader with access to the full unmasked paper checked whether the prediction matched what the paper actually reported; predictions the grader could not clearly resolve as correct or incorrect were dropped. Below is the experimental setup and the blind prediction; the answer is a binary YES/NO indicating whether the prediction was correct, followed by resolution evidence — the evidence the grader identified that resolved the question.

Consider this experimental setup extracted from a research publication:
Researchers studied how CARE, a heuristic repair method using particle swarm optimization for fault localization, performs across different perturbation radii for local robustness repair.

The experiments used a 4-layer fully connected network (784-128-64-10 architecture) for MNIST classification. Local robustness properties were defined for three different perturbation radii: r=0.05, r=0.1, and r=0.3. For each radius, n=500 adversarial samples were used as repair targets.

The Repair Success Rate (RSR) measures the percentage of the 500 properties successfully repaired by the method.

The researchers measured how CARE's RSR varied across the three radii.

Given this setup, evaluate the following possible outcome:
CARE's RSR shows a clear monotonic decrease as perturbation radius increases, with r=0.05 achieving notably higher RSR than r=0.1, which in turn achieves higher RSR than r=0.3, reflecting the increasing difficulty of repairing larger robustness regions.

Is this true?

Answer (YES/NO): YES